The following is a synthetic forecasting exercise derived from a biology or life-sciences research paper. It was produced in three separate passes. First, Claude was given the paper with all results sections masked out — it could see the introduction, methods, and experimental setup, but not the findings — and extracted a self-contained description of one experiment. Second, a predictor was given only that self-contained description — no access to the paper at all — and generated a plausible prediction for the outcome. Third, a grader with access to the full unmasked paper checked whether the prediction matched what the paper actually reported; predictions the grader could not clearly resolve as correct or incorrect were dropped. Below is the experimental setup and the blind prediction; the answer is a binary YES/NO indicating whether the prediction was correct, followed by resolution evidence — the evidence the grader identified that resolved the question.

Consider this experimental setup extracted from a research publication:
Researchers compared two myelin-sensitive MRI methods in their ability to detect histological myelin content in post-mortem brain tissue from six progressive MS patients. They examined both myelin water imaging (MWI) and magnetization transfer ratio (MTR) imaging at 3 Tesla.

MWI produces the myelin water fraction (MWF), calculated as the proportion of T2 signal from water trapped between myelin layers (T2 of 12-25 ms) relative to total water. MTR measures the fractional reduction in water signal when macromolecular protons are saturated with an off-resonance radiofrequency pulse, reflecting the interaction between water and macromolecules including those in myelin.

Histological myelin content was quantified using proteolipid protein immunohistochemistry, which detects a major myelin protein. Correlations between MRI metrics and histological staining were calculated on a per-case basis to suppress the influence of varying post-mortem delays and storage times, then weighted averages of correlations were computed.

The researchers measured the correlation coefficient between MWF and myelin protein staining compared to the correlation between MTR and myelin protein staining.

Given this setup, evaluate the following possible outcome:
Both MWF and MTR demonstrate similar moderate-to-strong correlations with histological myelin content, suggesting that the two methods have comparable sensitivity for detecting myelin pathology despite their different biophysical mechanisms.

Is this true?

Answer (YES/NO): NO